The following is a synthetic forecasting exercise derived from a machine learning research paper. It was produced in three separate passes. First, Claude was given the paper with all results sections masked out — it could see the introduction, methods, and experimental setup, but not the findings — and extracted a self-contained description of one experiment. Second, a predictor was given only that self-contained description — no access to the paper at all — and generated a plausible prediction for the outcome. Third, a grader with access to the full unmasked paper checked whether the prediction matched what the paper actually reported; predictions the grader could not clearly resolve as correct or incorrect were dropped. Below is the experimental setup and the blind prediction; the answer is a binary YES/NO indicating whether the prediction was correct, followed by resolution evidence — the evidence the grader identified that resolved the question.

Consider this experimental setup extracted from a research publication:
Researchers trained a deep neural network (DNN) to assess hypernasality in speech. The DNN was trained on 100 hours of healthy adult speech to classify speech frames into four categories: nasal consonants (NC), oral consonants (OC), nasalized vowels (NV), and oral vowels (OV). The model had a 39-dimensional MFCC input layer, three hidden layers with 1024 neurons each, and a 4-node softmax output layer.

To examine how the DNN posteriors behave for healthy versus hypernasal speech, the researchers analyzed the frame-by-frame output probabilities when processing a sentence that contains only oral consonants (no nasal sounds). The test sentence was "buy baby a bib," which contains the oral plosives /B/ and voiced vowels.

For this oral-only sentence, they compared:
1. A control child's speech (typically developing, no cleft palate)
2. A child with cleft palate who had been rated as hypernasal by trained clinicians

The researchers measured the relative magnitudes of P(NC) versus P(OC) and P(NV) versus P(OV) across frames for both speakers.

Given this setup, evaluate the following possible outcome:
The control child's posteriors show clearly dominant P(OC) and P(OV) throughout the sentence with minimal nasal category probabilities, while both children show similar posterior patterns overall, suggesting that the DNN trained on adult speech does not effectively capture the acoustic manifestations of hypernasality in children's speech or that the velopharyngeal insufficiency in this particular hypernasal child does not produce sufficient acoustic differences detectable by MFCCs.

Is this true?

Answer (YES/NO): NO